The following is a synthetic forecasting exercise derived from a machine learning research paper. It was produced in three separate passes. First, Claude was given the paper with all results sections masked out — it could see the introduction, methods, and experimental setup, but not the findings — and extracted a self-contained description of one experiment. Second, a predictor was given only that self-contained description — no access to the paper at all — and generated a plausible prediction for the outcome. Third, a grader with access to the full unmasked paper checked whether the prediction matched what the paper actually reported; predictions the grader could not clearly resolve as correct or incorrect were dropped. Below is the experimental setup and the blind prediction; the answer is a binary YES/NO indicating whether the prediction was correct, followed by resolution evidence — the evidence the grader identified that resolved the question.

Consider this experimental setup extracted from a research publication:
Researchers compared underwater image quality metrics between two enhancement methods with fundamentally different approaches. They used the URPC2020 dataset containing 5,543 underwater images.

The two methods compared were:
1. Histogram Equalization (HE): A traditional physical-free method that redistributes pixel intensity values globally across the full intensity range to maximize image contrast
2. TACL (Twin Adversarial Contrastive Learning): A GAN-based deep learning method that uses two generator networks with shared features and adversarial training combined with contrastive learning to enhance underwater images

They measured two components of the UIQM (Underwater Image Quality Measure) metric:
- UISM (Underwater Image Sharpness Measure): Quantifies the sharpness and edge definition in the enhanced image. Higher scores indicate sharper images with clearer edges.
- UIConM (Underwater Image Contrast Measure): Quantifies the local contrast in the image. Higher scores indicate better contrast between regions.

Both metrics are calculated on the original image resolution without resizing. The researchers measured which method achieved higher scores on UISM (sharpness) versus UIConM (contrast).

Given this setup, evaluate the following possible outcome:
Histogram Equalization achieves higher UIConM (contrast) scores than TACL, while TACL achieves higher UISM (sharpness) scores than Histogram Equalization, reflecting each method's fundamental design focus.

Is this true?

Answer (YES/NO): YES